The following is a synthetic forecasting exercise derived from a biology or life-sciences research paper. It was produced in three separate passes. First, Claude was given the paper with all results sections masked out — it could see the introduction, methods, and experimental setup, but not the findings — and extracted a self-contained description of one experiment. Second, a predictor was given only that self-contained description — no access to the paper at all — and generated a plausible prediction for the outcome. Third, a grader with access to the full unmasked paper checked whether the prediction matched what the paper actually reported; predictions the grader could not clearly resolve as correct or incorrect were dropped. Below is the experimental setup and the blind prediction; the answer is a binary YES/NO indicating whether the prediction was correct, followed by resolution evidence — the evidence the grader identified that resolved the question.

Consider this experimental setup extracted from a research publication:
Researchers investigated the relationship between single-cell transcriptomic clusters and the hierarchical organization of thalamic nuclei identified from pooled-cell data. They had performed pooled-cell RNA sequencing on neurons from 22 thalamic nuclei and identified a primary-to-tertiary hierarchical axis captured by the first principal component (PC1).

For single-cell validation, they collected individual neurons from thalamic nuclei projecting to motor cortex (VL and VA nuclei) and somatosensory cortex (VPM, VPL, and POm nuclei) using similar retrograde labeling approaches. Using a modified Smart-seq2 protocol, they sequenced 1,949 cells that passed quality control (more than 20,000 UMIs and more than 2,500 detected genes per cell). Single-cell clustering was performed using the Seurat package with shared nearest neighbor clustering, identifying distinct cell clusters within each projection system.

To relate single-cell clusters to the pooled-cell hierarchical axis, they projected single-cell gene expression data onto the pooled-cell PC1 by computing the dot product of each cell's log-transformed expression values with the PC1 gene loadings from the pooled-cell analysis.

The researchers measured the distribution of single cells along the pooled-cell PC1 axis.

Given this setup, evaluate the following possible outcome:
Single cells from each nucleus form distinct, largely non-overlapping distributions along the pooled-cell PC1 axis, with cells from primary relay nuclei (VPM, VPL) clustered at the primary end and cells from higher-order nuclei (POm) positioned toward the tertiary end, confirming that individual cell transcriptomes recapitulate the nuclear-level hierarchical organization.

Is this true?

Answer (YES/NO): NO